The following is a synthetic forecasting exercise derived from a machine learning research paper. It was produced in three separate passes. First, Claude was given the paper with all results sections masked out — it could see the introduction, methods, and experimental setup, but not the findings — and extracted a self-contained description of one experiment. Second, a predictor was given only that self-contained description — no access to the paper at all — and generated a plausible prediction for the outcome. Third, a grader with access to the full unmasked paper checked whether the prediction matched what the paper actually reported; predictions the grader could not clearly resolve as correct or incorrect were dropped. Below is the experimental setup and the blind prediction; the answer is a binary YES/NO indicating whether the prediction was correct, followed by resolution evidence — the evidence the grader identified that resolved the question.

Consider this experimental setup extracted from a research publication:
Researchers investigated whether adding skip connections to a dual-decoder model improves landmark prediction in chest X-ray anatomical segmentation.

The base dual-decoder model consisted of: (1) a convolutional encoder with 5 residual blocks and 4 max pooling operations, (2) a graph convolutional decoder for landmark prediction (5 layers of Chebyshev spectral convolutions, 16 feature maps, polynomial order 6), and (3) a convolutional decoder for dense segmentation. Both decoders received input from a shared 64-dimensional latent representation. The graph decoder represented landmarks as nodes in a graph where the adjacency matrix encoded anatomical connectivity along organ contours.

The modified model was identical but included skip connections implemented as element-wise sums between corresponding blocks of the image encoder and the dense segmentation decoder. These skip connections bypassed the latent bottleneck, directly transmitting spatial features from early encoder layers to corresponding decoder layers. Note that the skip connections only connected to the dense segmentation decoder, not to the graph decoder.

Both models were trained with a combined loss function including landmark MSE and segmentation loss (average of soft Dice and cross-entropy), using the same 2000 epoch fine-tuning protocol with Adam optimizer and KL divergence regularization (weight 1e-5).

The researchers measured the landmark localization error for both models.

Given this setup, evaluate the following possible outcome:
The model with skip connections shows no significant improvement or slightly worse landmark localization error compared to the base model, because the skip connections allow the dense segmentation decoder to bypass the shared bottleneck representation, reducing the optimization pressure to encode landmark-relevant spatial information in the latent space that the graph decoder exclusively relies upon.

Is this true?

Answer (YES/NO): YES